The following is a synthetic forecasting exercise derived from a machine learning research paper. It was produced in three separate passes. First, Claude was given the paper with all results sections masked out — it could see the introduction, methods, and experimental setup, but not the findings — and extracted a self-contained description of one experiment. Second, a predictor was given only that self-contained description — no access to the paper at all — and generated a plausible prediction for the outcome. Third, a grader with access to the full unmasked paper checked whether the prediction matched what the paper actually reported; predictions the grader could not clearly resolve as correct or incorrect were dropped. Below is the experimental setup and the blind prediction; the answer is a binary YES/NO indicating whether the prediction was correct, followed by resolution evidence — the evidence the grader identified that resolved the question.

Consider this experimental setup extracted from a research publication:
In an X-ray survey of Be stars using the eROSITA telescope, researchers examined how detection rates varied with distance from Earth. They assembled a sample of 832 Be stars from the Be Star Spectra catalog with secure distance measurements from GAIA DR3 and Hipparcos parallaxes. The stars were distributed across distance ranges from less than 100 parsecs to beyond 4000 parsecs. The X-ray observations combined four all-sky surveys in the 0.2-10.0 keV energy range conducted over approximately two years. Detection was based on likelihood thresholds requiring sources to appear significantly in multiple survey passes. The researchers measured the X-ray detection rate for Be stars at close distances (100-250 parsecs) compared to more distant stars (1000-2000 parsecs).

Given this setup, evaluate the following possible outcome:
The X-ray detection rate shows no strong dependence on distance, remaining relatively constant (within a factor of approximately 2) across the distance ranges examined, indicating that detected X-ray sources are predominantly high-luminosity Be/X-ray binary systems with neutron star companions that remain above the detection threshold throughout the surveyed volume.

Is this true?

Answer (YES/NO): NO